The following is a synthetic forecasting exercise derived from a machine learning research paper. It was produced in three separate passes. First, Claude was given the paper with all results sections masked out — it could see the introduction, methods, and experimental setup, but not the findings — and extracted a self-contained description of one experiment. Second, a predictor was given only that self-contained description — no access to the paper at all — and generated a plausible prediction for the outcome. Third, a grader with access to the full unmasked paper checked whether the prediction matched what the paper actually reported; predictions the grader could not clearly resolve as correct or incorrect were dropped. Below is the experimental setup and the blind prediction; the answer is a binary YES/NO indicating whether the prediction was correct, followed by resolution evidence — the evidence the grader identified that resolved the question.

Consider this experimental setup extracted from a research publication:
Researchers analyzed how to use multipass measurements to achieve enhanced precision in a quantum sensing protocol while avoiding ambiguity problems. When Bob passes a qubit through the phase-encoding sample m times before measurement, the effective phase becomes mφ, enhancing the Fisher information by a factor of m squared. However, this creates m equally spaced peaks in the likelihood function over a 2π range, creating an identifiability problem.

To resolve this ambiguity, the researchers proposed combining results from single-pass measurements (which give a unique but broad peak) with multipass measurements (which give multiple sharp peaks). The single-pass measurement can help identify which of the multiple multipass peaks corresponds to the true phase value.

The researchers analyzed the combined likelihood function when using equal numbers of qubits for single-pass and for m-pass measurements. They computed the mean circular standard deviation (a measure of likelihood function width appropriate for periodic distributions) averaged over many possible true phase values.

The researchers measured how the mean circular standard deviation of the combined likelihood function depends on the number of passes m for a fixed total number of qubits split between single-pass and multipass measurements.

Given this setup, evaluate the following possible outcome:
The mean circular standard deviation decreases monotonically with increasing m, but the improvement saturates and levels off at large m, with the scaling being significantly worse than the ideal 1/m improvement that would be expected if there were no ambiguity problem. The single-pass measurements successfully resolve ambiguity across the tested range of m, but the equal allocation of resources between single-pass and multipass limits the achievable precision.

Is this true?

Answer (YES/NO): NO